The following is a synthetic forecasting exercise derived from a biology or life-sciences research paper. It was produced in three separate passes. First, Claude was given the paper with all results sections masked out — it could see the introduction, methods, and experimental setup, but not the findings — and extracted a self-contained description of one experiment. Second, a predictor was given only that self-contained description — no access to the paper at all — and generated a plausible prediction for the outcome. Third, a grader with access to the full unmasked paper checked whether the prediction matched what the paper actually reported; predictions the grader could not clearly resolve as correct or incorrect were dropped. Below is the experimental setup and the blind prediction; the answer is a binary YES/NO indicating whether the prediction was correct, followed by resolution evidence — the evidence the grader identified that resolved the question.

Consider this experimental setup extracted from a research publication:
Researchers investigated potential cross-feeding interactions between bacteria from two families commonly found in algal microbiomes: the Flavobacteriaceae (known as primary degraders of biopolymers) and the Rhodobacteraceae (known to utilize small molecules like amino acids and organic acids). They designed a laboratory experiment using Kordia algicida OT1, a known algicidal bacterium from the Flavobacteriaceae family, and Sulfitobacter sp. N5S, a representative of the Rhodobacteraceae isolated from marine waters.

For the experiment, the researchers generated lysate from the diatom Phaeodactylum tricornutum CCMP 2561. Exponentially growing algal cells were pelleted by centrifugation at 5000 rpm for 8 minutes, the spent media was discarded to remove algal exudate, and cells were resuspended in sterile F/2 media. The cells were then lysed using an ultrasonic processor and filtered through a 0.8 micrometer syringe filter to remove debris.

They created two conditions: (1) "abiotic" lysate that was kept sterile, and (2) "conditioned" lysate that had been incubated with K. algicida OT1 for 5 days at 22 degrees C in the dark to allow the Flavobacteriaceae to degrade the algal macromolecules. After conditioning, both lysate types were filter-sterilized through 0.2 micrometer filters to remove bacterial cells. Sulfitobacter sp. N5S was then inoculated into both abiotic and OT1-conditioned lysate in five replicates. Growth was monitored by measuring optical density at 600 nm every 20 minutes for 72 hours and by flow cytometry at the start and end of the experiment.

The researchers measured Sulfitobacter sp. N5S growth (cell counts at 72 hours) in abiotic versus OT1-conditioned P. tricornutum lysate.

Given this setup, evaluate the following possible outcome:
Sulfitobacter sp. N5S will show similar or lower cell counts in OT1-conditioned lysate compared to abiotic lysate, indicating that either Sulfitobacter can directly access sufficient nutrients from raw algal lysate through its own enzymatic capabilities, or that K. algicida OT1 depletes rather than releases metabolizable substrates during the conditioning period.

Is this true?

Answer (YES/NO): NO